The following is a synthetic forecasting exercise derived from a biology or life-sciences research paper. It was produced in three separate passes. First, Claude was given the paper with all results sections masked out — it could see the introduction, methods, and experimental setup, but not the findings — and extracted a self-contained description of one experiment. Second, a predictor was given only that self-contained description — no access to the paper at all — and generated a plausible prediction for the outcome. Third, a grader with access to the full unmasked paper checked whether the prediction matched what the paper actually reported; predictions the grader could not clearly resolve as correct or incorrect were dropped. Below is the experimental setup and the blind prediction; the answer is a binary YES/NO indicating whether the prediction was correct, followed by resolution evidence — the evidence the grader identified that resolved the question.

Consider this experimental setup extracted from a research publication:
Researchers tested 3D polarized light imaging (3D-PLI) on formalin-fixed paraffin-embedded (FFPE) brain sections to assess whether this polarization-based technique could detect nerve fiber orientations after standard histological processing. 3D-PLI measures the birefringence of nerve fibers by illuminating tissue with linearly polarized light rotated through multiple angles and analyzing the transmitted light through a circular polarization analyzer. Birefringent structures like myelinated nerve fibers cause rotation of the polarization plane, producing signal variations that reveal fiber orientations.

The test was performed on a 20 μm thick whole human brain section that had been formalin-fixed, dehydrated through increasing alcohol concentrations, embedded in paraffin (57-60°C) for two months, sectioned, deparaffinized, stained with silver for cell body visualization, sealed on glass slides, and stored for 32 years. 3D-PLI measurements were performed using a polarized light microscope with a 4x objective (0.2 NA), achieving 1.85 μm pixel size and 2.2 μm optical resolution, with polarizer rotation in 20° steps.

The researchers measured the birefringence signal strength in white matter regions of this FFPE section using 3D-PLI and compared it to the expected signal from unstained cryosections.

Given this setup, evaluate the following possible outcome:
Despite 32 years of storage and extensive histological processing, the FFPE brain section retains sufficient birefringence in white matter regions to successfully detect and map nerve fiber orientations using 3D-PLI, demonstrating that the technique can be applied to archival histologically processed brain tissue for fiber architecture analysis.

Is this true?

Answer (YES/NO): NO